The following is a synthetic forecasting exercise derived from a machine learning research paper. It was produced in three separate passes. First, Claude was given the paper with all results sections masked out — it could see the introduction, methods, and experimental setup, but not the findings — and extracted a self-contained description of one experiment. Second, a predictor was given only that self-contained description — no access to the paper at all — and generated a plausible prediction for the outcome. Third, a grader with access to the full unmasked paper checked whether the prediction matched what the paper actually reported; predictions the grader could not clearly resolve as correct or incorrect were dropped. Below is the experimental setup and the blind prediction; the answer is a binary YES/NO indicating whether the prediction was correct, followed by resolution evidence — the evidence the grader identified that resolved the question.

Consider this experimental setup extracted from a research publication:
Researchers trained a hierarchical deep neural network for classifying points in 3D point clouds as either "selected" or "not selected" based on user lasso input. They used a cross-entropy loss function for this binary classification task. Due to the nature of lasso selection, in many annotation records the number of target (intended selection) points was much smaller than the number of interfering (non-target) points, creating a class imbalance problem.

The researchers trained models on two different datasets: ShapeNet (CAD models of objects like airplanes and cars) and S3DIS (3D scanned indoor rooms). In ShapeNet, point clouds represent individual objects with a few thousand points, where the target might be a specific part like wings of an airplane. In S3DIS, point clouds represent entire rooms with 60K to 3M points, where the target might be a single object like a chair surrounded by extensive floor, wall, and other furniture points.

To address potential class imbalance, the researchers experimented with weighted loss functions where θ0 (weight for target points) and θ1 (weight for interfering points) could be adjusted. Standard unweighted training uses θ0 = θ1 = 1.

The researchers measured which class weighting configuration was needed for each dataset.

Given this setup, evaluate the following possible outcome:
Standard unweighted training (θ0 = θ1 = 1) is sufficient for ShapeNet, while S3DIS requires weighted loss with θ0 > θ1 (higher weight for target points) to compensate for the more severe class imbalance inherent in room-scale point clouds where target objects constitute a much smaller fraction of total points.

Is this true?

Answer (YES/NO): YES